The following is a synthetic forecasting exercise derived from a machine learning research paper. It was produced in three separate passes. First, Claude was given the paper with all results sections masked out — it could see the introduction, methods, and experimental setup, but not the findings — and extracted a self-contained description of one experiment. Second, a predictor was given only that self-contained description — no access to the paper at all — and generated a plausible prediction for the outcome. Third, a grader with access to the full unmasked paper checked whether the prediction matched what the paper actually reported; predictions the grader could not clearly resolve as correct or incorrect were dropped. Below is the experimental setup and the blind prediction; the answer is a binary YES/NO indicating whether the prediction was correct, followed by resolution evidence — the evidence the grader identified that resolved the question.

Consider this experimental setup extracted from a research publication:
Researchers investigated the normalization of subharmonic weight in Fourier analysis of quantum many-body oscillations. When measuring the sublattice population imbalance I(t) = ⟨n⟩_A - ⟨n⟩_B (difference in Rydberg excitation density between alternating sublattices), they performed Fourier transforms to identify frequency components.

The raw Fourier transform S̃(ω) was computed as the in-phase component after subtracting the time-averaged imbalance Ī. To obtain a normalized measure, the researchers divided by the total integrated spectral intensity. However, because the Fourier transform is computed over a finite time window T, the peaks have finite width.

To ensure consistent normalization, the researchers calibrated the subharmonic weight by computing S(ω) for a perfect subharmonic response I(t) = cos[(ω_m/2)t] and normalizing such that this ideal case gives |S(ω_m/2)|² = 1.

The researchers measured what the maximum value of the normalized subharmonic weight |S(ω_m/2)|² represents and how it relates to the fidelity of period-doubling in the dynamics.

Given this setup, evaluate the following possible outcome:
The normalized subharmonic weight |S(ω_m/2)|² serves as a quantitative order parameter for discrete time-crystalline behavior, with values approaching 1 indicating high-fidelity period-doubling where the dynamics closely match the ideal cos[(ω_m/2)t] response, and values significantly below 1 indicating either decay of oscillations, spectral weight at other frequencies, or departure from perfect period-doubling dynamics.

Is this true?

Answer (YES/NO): YES